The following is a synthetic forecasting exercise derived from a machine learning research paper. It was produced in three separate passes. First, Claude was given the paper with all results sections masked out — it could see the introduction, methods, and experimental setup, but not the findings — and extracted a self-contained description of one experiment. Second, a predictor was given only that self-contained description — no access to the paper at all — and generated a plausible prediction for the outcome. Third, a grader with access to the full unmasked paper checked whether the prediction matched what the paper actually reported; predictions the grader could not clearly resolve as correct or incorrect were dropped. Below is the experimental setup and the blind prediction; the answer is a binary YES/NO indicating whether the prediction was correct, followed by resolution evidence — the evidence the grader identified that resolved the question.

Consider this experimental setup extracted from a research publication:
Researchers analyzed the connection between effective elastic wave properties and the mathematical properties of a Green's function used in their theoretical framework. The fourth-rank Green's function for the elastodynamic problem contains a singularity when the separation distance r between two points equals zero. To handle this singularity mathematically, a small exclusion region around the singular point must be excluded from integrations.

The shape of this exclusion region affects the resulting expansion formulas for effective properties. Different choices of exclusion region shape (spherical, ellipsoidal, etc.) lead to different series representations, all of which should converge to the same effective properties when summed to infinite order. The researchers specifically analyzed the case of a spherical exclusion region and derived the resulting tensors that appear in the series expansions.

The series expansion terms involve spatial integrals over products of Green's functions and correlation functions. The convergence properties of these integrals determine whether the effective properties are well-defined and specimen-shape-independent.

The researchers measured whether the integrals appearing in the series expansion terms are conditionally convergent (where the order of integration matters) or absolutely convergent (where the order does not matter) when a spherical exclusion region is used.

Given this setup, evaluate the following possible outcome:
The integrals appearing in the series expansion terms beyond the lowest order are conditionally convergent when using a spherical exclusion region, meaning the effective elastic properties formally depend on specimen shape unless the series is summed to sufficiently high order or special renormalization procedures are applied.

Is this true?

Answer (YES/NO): NO